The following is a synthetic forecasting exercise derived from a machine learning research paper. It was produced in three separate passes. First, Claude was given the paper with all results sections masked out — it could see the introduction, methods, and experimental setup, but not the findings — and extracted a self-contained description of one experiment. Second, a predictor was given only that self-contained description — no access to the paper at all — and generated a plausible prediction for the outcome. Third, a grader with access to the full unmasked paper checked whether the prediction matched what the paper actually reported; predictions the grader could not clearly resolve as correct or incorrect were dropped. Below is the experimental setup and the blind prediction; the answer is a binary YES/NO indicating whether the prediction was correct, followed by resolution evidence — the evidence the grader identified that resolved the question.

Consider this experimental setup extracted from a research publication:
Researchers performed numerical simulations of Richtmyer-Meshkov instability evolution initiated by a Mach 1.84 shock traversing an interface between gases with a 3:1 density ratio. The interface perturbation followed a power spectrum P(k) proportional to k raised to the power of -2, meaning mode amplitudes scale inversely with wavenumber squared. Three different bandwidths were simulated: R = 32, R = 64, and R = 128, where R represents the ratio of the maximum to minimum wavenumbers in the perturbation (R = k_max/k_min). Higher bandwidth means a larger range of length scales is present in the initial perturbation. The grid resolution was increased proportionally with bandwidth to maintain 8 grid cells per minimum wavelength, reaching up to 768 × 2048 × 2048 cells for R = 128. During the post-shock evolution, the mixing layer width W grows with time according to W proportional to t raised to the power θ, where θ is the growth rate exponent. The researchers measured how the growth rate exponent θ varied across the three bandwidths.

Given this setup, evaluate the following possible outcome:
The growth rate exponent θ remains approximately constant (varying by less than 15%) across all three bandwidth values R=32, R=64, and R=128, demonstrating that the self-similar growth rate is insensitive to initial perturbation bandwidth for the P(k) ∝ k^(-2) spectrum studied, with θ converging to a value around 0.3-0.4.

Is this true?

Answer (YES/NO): NO